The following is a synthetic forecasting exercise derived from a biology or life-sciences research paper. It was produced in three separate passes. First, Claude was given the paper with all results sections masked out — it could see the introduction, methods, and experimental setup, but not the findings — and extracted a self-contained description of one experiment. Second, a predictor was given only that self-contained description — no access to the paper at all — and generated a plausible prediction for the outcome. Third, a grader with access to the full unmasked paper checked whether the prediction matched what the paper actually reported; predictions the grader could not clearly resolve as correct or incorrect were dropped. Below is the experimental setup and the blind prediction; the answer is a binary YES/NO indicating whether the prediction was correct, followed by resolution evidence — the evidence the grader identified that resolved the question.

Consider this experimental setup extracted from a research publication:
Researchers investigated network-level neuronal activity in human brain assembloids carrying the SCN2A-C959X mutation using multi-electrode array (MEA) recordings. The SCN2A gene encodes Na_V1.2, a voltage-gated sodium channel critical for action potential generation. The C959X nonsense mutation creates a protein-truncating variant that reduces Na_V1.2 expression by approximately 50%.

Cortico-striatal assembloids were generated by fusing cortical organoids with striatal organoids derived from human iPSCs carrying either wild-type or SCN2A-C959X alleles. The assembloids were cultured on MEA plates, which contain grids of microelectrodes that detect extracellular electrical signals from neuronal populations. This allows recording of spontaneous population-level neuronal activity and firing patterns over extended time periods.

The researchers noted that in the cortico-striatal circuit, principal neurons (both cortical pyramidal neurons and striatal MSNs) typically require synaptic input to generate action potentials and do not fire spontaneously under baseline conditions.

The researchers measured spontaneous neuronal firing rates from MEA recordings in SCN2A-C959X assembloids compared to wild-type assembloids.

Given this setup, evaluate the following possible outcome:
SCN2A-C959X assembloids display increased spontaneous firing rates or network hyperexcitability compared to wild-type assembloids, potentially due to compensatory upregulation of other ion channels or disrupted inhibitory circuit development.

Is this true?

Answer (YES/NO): YES